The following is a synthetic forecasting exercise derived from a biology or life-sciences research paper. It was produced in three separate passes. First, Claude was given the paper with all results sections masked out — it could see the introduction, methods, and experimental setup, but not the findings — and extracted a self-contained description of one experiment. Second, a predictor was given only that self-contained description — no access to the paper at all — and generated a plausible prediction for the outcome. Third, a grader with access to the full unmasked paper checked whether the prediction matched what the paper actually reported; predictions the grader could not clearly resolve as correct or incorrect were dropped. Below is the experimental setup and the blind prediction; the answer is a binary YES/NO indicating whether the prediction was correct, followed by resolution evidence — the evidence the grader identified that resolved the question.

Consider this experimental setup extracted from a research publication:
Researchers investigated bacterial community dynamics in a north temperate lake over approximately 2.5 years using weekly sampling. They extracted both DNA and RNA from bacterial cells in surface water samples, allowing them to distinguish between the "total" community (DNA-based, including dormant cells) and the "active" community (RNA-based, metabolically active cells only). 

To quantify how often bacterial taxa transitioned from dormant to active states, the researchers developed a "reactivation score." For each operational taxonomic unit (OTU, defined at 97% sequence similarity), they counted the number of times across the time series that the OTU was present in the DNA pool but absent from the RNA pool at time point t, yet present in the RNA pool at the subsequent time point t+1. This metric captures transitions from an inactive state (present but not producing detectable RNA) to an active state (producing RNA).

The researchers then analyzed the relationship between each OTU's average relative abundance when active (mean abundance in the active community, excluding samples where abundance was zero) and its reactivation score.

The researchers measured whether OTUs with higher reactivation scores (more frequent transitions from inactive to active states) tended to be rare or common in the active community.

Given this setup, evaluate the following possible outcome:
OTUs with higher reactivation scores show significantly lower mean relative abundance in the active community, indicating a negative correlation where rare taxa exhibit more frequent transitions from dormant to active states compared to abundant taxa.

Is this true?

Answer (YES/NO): YES